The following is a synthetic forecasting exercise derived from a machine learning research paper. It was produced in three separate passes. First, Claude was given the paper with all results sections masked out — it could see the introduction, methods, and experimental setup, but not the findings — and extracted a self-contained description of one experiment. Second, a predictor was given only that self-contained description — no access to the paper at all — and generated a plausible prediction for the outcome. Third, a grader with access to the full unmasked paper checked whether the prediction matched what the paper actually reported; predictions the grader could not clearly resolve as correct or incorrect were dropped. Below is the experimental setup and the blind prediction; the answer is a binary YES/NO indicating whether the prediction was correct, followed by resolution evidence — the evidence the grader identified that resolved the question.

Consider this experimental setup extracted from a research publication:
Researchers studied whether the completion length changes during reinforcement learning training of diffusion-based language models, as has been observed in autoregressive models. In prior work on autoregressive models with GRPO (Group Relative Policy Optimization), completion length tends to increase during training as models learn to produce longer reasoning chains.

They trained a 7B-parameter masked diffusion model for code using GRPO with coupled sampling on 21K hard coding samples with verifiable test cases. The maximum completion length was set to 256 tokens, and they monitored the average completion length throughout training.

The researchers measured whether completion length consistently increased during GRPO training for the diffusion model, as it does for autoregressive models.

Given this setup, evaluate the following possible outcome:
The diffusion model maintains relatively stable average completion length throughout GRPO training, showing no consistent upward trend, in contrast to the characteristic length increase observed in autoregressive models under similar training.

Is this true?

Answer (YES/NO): YES